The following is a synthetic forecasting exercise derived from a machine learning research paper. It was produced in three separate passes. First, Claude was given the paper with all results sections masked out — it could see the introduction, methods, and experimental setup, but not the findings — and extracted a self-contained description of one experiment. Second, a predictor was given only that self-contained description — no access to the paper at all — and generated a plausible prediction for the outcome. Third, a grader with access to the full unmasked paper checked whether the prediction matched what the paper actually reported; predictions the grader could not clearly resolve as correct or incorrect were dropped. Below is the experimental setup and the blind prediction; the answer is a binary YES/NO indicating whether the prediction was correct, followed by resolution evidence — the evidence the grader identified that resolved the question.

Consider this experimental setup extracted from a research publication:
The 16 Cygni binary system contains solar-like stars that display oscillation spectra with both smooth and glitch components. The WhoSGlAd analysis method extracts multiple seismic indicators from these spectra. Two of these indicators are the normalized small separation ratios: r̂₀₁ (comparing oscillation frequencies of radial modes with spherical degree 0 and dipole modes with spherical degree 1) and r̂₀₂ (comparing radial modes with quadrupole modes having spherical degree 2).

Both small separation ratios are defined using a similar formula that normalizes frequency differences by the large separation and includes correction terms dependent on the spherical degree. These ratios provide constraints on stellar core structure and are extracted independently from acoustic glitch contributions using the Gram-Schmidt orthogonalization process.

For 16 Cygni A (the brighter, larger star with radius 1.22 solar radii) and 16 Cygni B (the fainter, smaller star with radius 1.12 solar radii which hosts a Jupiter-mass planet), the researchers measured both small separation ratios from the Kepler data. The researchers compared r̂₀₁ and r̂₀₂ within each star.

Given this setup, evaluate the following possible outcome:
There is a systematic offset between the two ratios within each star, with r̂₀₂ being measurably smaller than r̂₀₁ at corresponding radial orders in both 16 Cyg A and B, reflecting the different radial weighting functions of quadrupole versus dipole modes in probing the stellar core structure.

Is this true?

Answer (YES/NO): NO